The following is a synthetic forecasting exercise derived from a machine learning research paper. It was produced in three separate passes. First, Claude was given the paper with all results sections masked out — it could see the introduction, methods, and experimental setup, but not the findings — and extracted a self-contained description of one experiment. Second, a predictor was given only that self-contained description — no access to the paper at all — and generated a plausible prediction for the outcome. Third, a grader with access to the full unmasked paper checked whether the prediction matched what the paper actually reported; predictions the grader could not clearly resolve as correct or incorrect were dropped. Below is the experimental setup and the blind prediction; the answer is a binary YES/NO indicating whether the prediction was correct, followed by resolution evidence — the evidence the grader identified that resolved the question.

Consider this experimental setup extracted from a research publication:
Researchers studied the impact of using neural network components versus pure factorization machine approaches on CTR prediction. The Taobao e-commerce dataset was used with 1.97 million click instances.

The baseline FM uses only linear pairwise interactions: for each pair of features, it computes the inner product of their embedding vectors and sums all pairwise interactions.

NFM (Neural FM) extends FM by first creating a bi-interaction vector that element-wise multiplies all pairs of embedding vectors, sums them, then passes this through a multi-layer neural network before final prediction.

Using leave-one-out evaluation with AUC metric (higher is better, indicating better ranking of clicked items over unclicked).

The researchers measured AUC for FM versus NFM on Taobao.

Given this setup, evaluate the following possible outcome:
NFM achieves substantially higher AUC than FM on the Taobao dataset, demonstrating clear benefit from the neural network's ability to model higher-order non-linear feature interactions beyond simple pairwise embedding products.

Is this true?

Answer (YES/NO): NO